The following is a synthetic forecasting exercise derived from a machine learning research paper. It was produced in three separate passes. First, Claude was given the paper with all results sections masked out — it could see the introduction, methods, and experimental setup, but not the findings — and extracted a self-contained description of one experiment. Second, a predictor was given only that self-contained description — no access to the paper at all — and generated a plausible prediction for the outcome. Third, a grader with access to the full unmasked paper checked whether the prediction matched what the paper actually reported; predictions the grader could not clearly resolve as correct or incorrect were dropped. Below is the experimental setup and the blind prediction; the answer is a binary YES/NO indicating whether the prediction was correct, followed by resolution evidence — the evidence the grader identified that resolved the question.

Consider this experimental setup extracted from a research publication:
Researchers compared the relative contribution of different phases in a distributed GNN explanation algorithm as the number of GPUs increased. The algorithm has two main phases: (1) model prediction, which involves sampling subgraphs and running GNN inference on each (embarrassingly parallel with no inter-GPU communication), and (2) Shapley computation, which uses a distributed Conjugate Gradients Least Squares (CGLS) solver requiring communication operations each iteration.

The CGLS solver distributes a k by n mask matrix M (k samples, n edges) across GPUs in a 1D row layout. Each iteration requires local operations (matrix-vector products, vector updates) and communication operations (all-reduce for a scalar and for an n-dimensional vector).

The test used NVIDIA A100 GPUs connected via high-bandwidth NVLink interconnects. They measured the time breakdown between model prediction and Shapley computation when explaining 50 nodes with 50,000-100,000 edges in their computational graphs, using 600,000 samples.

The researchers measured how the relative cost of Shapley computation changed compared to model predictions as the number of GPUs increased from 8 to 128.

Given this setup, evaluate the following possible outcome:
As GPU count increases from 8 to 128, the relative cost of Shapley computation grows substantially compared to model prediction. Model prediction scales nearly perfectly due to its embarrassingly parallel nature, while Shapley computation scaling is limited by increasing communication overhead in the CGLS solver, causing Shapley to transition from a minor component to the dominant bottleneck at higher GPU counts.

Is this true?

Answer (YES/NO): NO